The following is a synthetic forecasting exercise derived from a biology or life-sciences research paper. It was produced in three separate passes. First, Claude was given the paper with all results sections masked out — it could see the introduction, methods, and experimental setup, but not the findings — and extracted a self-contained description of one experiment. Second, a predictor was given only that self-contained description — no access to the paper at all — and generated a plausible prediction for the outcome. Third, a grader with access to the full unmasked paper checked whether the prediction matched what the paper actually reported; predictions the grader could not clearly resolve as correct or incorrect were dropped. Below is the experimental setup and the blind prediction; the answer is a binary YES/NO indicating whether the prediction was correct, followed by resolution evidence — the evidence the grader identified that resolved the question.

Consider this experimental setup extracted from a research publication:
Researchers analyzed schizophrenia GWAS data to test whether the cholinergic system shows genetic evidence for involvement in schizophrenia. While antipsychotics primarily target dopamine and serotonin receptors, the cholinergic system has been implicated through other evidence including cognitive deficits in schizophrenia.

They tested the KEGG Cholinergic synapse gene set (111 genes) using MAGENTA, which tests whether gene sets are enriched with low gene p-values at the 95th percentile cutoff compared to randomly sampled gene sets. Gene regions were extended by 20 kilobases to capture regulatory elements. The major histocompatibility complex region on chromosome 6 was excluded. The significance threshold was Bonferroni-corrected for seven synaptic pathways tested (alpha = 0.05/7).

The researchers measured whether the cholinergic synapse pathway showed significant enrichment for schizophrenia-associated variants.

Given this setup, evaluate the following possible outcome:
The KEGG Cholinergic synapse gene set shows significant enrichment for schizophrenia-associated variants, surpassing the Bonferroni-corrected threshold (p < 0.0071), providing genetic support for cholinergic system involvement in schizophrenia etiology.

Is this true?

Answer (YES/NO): YES